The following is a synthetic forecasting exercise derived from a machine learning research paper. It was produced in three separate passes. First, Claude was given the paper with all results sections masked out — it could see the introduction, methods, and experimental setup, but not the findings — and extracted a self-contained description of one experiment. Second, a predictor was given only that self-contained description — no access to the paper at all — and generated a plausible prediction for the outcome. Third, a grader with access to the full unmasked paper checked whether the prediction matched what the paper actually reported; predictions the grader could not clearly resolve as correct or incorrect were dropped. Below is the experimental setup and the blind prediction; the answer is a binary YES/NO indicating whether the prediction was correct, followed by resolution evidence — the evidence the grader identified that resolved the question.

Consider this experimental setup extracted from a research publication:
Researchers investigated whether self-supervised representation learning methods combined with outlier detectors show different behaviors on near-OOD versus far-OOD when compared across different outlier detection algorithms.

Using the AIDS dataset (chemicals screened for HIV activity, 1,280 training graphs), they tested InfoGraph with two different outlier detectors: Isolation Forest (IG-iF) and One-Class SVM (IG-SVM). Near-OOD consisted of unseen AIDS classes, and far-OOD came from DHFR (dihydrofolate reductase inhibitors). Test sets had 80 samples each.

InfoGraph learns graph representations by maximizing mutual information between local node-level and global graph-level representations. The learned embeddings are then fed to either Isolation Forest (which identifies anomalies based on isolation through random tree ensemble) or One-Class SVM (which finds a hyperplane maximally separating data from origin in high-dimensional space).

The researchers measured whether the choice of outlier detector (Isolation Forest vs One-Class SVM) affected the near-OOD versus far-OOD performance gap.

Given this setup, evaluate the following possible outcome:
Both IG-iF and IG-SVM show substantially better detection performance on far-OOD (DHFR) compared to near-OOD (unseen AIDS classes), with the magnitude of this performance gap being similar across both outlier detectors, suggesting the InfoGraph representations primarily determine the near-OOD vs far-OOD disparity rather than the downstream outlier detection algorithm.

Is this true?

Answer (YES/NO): NO